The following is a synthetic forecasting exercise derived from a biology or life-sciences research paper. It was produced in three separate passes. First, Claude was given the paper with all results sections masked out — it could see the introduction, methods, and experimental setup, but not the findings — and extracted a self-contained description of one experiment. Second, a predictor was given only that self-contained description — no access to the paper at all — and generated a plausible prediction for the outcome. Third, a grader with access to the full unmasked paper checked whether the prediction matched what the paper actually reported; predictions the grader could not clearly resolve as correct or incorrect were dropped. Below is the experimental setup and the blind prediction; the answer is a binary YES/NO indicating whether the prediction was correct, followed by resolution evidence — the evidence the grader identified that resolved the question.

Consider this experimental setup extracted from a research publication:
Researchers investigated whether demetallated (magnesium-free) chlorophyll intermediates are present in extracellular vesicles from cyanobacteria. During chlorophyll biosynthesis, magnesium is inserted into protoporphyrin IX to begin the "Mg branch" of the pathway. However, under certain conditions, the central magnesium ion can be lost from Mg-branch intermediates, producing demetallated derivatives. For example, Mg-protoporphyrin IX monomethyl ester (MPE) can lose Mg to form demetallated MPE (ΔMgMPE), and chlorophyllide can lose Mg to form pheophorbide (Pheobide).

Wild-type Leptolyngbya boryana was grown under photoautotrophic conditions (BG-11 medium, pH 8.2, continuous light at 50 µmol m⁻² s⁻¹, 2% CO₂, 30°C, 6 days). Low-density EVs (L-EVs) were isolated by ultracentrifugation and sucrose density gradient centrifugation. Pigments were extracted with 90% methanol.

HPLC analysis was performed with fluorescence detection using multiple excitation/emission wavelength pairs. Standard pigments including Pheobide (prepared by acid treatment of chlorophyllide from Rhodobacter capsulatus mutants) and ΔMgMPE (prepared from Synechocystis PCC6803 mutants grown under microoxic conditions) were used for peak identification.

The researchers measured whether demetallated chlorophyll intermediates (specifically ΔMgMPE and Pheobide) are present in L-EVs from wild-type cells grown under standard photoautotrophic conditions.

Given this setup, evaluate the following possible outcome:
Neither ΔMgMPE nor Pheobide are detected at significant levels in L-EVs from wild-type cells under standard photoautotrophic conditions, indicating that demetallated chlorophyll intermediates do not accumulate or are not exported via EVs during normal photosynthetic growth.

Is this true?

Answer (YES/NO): NO